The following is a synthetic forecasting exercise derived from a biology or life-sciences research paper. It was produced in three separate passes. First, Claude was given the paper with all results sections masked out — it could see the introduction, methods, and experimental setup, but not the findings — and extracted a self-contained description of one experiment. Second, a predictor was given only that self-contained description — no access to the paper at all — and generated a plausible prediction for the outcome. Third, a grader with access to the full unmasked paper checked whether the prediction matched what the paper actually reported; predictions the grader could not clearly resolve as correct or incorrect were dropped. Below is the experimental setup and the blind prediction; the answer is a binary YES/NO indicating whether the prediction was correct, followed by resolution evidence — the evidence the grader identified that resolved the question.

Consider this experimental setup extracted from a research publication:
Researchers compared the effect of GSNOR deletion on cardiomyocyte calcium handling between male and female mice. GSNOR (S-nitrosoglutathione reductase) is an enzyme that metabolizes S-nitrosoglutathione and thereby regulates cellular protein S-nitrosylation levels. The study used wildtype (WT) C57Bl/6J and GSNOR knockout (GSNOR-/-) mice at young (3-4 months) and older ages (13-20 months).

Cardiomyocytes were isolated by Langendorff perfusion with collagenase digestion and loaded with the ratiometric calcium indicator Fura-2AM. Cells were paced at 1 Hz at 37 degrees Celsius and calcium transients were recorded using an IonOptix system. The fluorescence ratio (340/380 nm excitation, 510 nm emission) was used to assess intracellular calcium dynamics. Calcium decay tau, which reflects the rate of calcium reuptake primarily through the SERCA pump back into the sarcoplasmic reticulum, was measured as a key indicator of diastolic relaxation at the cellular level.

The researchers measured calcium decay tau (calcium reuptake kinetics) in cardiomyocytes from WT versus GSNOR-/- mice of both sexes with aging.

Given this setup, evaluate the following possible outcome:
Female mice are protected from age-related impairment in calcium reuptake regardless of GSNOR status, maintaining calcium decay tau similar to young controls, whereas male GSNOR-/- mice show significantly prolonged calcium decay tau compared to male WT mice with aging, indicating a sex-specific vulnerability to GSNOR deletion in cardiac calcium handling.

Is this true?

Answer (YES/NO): NO